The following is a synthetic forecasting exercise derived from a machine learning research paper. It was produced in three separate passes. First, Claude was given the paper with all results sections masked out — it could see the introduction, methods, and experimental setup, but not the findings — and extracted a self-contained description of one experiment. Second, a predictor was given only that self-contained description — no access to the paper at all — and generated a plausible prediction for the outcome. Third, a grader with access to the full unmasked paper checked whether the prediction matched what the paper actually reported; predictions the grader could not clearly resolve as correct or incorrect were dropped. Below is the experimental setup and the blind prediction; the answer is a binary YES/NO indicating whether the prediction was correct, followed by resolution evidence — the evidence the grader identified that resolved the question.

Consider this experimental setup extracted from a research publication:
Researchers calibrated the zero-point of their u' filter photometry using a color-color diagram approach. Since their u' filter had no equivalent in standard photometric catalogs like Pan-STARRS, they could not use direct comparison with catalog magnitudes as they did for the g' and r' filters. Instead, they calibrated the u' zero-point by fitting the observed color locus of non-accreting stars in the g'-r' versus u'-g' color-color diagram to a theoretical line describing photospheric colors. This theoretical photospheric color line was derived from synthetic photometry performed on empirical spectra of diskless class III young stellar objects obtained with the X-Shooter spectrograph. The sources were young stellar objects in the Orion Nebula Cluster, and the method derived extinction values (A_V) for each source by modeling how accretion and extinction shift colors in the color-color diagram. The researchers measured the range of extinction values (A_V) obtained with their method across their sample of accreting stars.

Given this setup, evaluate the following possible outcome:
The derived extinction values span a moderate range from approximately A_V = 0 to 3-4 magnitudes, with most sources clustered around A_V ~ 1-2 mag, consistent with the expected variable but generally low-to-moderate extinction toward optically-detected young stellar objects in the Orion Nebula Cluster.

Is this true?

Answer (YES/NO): NO